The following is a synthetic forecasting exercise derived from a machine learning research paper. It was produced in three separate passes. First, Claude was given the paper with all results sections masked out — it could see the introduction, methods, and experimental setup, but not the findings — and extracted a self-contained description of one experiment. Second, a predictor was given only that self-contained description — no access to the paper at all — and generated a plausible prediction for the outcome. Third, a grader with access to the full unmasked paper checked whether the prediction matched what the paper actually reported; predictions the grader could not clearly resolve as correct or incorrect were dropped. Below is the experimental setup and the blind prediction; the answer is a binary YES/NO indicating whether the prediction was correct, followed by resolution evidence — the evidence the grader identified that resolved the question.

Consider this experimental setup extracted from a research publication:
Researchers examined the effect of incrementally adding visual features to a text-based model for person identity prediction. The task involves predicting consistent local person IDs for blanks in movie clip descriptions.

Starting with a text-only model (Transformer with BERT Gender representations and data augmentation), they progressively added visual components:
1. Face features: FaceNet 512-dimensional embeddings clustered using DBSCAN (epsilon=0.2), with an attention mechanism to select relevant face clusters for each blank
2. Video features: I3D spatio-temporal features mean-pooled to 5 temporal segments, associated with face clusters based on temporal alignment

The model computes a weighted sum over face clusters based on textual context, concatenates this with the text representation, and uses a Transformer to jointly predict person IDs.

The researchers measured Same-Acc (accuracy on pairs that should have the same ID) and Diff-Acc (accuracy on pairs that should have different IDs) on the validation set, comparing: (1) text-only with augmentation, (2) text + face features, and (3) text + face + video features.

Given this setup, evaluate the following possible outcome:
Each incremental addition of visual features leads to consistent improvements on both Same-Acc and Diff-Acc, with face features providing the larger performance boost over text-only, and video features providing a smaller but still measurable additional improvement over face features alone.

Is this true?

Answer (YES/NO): NO